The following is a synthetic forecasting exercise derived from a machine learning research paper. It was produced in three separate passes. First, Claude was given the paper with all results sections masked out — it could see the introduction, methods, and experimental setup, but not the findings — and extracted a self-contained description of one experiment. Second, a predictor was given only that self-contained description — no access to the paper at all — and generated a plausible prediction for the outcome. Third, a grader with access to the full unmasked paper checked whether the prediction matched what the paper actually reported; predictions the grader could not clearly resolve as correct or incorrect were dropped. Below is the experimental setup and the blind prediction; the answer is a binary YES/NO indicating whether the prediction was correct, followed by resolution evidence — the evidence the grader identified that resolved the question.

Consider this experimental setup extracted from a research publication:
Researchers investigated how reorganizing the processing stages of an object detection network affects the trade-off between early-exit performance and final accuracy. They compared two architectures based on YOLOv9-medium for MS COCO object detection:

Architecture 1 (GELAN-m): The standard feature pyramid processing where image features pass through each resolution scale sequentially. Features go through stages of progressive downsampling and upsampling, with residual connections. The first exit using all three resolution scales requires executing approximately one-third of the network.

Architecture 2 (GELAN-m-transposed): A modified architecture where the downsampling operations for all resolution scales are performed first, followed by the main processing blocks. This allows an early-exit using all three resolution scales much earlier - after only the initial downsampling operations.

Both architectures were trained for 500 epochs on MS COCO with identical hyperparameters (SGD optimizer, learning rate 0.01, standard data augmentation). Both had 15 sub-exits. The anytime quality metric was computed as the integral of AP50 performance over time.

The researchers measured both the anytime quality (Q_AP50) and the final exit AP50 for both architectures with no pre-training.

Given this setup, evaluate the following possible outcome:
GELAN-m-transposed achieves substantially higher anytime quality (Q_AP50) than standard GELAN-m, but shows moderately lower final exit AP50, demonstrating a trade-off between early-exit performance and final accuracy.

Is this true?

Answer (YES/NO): NO